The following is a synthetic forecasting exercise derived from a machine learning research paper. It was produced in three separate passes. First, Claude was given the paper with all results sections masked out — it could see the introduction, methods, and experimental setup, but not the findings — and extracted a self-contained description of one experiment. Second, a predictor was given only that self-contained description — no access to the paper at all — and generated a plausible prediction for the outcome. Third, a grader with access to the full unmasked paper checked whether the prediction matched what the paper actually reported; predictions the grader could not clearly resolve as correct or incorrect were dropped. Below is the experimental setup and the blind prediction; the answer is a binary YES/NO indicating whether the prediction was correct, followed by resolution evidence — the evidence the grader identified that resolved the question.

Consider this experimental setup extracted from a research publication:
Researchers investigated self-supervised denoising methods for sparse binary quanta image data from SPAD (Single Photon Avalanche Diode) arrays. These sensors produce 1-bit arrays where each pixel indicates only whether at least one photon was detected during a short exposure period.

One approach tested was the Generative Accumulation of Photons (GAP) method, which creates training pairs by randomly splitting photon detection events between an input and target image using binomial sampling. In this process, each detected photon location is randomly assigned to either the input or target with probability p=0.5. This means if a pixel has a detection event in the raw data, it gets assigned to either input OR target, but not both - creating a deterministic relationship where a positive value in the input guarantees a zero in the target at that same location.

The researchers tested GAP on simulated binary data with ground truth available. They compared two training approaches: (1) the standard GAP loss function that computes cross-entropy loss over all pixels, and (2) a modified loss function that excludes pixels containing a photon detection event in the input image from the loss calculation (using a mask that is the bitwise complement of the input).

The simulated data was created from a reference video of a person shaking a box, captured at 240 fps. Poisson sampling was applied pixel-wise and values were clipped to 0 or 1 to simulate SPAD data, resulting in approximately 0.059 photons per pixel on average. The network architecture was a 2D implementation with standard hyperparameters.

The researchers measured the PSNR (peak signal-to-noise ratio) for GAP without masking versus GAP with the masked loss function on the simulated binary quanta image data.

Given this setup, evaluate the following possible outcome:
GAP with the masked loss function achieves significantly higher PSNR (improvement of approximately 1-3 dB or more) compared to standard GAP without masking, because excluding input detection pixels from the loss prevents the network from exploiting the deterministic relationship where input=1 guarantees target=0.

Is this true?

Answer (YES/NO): YES